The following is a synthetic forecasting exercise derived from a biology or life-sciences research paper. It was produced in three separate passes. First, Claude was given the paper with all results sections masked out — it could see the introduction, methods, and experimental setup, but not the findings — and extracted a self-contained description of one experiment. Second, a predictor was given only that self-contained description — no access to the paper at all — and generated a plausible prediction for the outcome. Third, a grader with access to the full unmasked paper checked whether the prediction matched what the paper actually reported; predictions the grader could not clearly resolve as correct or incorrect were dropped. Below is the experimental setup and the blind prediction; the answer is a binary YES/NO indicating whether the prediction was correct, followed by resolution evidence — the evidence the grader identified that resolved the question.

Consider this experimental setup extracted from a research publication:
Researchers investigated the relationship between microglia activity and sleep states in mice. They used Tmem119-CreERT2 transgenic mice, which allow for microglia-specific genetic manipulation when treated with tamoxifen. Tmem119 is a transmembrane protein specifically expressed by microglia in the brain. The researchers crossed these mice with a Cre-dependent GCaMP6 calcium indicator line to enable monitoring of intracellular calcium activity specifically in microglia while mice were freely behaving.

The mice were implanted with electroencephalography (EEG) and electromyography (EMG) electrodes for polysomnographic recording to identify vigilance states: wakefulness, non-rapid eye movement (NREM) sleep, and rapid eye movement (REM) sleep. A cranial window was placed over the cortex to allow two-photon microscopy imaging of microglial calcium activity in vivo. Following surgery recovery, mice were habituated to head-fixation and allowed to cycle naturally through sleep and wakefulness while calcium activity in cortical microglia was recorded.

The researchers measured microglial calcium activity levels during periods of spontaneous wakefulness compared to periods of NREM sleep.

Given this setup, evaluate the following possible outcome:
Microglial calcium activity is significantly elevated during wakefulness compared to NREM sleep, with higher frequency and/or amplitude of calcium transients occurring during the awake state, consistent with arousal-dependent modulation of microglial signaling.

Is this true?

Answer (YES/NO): NO